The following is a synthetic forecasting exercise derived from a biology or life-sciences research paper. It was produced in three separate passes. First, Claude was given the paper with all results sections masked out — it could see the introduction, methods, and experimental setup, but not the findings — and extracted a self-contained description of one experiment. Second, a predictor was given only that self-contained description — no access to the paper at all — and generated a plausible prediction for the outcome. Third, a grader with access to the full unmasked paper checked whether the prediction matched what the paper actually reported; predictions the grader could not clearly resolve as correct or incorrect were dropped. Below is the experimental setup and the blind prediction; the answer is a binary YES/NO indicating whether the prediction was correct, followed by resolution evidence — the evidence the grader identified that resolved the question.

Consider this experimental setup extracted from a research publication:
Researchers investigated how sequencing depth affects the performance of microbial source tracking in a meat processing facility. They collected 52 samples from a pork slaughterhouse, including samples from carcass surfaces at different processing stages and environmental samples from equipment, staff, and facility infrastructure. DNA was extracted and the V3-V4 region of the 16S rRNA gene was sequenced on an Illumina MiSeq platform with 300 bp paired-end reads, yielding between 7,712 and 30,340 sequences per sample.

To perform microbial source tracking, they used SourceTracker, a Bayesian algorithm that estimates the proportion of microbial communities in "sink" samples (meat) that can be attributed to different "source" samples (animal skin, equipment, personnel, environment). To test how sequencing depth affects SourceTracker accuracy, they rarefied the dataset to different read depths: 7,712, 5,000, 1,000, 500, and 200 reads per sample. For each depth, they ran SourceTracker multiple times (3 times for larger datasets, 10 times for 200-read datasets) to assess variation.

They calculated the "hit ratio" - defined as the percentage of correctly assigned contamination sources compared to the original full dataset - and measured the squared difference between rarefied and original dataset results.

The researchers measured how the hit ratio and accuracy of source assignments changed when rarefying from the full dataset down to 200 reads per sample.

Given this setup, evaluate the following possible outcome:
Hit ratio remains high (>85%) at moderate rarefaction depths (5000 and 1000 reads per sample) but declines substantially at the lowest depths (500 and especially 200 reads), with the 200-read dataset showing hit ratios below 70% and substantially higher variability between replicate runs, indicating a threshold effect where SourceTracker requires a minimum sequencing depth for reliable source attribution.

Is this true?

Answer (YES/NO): YES